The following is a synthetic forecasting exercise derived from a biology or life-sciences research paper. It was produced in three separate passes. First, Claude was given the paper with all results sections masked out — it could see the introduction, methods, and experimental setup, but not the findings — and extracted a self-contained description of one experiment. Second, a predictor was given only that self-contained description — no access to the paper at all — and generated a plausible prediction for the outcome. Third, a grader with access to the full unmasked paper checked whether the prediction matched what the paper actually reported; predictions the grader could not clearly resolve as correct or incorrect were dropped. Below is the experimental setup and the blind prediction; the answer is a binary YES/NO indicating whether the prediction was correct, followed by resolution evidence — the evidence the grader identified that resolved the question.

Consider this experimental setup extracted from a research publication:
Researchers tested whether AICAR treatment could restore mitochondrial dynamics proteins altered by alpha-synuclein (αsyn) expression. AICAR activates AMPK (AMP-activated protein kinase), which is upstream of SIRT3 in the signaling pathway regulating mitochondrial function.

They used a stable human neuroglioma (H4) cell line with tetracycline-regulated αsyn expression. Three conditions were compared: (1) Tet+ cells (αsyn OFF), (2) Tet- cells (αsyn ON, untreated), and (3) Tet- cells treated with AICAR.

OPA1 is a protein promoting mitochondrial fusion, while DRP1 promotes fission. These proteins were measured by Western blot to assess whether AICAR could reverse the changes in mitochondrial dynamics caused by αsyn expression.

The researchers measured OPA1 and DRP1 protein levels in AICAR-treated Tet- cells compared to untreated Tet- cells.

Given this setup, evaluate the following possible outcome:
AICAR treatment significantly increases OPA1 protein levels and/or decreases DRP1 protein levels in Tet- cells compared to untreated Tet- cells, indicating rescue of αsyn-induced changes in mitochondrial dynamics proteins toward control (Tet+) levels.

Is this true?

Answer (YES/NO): YES